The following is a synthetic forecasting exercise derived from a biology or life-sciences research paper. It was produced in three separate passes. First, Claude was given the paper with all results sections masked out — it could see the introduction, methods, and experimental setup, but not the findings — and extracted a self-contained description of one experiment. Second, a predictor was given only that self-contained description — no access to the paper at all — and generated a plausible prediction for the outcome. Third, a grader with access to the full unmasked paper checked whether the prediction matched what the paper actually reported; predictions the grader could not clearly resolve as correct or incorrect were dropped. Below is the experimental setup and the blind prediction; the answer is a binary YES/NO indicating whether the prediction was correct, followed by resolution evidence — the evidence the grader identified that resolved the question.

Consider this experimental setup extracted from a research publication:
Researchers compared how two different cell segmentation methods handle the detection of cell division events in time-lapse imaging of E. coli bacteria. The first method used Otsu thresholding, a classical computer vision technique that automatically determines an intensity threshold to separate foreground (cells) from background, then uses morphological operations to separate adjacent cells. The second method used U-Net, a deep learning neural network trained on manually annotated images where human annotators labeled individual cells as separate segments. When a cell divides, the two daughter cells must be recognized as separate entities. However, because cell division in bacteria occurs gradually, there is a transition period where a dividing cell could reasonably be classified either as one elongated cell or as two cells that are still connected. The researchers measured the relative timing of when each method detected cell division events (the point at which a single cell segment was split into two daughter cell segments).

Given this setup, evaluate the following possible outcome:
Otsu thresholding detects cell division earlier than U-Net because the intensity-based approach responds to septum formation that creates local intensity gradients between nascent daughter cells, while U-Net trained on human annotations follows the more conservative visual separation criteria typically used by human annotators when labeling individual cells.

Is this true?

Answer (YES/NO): NO